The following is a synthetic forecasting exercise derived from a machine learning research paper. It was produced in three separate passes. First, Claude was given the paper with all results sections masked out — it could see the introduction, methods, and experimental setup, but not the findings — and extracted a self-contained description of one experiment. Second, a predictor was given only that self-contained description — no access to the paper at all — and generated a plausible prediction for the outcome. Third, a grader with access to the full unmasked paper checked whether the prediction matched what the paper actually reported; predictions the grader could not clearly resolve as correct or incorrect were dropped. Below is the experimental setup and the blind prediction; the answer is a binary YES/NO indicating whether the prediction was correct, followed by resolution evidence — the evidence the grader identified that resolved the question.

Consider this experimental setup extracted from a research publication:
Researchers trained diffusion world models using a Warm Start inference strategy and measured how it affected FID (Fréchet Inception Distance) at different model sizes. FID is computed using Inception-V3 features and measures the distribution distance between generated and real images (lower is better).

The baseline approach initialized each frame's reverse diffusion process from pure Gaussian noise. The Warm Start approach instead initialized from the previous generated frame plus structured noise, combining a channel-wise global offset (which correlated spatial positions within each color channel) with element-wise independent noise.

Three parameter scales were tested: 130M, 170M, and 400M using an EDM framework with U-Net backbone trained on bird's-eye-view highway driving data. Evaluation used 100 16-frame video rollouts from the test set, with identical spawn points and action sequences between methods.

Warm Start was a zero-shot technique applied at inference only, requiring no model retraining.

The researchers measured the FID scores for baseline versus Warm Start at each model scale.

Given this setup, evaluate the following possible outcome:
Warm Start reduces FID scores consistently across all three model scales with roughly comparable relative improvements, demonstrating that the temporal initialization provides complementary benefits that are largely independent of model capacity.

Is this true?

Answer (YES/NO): NO